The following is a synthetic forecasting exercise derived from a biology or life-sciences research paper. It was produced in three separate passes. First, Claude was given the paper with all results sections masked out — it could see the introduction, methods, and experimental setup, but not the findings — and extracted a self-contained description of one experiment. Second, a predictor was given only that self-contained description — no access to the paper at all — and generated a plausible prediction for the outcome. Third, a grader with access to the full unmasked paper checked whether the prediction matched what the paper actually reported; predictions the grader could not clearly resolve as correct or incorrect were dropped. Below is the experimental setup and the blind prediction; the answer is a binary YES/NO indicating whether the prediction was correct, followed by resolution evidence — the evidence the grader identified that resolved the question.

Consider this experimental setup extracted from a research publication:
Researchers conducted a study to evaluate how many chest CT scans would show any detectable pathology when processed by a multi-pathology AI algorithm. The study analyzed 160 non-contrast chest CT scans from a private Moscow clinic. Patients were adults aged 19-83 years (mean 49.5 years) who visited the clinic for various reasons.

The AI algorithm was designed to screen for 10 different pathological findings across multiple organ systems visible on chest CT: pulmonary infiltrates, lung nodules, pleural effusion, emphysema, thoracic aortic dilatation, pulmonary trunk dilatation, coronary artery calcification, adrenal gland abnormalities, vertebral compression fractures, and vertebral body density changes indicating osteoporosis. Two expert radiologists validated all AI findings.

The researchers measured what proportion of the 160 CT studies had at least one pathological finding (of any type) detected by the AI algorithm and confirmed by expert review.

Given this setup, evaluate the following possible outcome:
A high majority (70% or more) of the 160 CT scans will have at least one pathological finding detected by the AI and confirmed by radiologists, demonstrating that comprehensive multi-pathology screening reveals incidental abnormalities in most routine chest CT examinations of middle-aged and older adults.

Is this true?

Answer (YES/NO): NO